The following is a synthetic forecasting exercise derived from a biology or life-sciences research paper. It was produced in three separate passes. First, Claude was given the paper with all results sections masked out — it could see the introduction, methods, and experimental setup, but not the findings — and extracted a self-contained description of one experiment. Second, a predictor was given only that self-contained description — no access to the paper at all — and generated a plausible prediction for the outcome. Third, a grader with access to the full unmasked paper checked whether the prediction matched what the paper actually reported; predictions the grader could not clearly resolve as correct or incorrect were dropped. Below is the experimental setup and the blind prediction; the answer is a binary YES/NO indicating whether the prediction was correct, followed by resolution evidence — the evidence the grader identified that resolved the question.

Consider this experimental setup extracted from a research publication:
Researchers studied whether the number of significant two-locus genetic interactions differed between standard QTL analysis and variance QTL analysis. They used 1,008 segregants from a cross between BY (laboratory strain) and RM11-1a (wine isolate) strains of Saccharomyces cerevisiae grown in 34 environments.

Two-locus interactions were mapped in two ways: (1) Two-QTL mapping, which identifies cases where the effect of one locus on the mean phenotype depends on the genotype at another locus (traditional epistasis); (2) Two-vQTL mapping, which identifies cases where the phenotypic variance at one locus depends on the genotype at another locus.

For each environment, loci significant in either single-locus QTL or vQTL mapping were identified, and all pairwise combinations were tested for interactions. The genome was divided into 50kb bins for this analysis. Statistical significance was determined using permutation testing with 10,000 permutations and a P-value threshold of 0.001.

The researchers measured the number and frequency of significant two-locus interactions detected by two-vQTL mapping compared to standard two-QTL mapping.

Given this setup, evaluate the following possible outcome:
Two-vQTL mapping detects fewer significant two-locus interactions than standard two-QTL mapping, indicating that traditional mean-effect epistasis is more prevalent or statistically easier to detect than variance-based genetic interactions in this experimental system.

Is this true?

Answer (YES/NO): NO